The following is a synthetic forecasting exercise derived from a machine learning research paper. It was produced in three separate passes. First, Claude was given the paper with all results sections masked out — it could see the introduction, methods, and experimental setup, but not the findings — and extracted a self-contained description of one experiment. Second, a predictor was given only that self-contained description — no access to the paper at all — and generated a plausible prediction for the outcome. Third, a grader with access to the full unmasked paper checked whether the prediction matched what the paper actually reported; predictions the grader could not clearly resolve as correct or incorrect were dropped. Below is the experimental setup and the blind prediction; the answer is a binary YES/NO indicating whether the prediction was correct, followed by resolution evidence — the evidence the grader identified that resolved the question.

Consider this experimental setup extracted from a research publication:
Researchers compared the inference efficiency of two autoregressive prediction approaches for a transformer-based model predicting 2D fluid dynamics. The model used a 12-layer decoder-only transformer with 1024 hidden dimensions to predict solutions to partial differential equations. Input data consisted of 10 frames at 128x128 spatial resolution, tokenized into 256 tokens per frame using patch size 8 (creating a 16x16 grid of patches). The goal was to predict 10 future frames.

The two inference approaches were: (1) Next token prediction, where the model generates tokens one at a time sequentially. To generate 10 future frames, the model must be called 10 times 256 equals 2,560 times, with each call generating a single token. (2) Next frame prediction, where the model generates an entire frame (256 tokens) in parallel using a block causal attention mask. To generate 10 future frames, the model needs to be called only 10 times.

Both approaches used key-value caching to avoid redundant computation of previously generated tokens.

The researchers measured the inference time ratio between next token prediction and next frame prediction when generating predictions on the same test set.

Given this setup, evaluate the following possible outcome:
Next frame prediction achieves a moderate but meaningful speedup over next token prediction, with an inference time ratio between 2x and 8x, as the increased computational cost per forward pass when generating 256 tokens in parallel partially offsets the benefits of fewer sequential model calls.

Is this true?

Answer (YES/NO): NO